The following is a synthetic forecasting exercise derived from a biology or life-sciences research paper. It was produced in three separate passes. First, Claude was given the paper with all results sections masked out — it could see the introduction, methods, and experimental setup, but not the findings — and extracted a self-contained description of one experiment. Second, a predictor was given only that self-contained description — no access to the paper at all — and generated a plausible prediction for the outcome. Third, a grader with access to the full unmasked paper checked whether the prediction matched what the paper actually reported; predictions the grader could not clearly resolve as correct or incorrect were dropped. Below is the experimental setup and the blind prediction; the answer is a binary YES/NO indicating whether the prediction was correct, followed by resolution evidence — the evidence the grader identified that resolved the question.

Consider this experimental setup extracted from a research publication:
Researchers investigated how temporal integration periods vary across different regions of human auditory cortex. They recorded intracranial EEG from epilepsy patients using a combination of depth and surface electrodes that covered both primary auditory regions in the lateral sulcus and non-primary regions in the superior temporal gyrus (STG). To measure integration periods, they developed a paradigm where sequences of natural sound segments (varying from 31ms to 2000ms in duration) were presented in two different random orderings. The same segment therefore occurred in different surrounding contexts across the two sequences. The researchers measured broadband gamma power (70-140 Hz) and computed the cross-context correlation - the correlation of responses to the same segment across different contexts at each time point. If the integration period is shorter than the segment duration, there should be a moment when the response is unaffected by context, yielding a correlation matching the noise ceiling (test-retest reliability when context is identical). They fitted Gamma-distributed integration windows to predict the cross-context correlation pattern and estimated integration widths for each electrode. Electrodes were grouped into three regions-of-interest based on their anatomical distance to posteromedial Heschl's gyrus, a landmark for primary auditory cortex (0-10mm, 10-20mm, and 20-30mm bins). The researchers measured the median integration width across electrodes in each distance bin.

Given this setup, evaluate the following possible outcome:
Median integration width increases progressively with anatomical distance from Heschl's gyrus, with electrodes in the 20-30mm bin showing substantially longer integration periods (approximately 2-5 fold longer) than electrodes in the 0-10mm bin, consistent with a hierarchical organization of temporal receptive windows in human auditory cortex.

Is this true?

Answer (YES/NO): YES